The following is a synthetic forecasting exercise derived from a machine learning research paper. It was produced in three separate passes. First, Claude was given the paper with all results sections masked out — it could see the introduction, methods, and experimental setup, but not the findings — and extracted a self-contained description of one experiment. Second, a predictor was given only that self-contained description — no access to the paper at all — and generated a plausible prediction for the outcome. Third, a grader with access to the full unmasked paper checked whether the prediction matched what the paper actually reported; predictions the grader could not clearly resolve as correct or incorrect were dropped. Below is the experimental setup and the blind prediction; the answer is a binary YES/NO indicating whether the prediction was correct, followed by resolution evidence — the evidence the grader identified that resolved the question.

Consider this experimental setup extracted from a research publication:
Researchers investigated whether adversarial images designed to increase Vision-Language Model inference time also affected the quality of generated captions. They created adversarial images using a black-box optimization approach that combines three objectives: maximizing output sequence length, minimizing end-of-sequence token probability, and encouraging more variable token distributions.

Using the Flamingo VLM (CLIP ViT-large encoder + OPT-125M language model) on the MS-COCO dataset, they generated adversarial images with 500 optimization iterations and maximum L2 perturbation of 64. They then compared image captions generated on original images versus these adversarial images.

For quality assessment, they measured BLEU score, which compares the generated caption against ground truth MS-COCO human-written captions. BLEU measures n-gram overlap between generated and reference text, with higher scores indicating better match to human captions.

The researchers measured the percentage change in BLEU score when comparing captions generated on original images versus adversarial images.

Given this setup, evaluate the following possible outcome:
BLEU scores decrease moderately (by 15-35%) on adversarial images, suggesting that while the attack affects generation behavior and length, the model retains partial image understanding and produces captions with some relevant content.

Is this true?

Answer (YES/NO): YES